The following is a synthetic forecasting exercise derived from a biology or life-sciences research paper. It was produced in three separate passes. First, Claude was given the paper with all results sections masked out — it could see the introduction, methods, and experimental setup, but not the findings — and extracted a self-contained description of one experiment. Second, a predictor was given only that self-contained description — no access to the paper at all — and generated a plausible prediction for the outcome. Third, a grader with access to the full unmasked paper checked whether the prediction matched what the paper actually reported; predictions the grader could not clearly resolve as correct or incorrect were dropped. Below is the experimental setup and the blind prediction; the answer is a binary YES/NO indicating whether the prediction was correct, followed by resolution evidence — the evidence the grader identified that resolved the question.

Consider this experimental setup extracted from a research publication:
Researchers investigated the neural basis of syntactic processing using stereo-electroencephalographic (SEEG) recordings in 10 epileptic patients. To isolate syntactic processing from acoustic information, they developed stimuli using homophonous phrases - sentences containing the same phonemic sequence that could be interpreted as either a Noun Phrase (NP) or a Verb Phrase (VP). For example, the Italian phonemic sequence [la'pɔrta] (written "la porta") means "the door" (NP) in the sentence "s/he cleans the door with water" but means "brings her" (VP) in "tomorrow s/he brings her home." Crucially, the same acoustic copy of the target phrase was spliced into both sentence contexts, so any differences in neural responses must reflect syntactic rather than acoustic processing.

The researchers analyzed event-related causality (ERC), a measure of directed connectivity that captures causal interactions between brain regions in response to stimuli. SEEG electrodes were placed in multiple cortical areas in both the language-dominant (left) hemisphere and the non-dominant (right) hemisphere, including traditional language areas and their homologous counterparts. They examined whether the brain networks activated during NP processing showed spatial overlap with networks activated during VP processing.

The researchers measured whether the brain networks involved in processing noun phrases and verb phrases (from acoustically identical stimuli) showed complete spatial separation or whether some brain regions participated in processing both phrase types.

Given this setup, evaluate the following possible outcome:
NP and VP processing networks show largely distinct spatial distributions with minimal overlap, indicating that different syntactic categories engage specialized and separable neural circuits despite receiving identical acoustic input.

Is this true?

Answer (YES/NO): NO